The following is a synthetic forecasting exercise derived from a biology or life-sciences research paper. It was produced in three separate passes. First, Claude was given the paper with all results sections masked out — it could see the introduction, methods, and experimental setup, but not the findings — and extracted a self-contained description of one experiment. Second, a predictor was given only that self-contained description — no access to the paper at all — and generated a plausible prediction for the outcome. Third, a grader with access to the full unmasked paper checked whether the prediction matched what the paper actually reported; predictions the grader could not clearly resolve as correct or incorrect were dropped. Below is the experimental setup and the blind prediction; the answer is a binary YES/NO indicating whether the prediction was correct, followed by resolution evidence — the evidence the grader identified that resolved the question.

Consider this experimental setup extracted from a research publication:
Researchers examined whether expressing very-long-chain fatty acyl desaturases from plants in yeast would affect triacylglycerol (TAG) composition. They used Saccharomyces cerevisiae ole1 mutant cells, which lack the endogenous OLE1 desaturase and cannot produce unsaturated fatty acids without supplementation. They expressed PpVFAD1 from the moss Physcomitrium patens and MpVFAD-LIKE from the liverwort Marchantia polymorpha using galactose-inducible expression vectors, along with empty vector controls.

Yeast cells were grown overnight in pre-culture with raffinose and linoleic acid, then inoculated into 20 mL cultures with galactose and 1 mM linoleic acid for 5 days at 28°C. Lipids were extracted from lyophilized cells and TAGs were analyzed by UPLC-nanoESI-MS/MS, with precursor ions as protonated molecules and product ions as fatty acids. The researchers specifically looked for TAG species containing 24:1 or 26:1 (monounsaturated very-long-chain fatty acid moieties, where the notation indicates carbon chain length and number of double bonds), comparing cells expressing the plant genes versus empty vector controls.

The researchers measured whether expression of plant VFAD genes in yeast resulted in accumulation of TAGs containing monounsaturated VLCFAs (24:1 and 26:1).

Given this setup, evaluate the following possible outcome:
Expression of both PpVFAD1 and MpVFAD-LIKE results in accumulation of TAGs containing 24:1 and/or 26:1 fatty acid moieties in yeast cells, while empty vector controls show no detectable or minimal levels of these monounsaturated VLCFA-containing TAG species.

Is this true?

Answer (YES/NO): YES